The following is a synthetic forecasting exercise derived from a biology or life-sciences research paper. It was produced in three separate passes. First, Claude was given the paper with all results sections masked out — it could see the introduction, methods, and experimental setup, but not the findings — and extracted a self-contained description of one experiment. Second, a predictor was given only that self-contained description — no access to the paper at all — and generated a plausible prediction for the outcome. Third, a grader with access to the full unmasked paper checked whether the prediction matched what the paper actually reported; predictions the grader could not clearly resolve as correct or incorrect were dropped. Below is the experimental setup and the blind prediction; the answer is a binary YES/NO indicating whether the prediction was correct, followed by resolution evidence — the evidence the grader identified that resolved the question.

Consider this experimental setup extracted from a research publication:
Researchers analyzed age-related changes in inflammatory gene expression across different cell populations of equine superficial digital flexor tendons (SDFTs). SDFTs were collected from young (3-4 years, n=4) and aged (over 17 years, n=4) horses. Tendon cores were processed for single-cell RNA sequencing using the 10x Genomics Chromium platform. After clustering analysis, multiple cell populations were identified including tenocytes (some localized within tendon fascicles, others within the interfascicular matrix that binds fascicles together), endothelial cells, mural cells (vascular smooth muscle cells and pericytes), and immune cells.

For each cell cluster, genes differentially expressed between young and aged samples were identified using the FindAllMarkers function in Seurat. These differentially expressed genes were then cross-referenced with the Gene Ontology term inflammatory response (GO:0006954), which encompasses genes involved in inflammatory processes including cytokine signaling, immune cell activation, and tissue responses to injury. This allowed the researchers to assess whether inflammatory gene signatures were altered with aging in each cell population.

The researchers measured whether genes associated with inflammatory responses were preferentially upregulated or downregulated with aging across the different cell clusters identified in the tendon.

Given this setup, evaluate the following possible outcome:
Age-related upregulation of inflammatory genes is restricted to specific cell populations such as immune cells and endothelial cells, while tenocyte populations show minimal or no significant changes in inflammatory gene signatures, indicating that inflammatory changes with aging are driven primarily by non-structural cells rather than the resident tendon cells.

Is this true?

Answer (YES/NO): NO